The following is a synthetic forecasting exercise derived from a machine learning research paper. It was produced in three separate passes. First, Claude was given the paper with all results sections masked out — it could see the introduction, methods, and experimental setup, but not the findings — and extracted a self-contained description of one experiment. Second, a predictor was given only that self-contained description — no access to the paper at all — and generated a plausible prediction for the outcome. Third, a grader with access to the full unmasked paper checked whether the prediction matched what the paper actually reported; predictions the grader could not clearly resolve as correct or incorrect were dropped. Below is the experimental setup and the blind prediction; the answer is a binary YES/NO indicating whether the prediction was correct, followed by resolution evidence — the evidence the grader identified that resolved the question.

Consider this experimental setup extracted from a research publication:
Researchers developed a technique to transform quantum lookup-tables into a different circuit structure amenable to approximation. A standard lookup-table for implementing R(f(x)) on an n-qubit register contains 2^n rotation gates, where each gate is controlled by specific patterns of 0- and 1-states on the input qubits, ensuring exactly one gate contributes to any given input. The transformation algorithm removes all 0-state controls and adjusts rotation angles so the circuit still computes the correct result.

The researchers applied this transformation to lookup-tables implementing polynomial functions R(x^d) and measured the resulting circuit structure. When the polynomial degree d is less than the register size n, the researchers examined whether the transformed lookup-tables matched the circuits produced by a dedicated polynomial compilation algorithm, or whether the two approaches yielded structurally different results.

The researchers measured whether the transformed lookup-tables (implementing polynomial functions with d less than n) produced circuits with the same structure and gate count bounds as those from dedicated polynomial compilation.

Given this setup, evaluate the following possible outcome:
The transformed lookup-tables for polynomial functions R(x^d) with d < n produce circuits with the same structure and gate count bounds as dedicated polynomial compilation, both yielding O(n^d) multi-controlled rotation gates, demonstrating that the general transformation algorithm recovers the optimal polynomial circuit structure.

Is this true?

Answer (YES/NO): YES